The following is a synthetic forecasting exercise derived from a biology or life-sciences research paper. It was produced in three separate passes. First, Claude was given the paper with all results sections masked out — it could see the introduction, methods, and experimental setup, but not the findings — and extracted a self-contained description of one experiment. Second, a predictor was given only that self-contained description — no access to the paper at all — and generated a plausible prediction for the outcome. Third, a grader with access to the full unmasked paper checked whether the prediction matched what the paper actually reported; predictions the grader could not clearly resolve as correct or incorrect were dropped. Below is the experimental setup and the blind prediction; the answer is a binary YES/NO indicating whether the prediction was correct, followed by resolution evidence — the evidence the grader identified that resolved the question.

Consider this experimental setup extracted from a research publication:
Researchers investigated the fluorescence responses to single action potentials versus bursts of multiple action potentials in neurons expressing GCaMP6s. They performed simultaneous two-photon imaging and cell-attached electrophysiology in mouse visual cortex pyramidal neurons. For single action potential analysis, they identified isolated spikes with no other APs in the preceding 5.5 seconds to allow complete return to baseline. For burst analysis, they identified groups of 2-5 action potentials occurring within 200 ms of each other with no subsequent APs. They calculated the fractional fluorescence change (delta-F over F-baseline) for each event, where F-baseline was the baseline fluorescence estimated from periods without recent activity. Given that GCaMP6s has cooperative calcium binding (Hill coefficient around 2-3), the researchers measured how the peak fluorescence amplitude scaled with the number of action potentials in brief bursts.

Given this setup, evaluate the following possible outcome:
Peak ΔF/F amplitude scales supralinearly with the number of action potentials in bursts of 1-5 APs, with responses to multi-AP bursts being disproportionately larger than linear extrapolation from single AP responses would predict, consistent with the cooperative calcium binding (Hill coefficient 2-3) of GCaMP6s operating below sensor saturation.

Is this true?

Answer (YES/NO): YES